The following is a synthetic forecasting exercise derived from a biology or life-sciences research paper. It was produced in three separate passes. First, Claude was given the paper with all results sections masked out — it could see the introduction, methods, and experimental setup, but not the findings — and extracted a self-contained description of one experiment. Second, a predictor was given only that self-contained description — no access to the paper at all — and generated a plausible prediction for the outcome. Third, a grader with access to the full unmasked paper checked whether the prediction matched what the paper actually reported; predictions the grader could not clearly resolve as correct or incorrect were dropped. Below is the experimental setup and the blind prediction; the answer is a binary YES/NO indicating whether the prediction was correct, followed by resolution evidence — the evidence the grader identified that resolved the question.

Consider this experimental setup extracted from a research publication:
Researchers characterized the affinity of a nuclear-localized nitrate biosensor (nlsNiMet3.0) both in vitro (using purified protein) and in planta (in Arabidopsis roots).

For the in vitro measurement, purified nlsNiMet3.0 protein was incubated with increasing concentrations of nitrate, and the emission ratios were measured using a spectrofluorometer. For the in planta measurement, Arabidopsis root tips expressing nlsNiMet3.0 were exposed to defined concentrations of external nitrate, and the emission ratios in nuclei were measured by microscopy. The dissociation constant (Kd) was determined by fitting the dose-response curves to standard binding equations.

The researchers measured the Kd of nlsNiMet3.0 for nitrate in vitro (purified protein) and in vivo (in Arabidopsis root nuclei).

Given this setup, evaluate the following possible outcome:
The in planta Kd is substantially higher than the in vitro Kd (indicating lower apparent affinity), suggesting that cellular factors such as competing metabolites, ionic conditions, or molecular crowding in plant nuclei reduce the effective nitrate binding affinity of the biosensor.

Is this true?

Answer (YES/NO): NO